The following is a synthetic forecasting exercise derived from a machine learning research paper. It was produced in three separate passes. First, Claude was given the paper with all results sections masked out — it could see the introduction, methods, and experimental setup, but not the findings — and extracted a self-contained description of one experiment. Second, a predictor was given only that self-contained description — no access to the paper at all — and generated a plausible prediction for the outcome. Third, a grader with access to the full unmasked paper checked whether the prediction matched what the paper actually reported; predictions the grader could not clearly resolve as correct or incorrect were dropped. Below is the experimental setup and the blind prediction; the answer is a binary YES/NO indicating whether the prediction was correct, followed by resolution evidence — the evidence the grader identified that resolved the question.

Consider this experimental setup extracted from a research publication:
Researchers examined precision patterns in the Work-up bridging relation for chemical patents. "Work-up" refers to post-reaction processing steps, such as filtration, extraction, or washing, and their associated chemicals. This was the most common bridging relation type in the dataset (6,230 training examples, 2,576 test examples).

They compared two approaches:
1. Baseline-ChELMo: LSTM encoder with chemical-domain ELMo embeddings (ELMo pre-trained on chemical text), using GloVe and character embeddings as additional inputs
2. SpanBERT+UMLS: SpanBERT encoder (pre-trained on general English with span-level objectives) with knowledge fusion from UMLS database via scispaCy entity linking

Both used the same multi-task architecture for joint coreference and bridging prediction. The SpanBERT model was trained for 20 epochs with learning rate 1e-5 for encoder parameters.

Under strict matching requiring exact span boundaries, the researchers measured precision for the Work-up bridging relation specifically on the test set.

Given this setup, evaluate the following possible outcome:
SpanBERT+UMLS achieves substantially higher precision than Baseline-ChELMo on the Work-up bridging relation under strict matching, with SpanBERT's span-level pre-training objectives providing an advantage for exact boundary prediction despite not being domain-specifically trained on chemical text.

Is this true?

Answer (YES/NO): NO